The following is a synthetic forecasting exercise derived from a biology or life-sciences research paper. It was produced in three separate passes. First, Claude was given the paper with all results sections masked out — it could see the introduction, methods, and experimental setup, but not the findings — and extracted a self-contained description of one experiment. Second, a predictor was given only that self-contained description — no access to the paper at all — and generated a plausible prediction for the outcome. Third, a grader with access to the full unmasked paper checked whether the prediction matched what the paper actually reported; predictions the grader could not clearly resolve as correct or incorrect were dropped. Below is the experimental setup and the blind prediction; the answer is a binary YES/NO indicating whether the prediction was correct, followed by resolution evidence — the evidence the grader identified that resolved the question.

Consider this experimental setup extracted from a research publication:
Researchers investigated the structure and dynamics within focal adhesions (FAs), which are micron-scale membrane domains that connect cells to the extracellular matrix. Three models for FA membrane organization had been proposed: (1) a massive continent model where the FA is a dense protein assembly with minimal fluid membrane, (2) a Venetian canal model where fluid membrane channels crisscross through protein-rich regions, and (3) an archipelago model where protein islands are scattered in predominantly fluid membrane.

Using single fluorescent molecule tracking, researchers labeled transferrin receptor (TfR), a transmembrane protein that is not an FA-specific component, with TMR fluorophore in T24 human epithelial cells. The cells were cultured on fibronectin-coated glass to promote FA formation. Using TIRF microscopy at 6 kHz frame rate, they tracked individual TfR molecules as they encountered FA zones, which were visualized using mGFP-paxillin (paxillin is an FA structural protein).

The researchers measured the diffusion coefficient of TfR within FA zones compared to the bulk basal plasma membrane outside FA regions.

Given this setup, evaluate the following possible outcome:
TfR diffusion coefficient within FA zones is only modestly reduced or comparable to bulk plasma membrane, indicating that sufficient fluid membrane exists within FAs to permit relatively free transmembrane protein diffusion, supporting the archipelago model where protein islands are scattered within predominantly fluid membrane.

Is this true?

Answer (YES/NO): YES